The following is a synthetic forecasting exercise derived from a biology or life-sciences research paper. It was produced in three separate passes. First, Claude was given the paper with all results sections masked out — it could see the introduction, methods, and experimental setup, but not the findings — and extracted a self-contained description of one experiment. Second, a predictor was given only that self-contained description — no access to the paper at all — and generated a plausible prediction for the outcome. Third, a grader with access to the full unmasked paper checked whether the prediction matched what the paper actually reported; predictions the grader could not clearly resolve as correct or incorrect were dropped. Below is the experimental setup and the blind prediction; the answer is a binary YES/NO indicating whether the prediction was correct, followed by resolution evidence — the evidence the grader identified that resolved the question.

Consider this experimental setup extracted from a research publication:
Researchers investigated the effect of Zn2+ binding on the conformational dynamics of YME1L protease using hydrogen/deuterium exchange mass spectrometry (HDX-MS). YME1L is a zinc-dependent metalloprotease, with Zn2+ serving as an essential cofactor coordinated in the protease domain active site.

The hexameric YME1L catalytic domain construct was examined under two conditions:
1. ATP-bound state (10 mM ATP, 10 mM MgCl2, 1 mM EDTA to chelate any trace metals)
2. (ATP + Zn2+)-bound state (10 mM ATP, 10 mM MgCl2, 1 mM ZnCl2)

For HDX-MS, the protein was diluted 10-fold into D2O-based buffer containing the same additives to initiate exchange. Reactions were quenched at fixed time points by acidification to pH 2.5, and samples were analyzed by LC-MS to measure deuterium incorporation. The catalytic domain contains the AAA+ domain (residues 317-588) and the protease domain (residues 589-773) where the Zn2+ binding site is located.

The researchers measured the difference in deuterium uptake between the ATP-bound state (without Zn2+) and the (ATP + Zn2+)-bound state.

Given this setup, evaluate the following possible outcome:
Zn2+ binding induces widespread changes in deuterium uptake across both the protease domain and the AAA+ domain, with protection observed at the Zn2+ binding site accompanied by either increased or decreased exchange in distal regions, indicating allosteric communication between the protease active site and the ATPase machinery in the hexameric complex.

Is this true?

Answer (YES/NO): NO